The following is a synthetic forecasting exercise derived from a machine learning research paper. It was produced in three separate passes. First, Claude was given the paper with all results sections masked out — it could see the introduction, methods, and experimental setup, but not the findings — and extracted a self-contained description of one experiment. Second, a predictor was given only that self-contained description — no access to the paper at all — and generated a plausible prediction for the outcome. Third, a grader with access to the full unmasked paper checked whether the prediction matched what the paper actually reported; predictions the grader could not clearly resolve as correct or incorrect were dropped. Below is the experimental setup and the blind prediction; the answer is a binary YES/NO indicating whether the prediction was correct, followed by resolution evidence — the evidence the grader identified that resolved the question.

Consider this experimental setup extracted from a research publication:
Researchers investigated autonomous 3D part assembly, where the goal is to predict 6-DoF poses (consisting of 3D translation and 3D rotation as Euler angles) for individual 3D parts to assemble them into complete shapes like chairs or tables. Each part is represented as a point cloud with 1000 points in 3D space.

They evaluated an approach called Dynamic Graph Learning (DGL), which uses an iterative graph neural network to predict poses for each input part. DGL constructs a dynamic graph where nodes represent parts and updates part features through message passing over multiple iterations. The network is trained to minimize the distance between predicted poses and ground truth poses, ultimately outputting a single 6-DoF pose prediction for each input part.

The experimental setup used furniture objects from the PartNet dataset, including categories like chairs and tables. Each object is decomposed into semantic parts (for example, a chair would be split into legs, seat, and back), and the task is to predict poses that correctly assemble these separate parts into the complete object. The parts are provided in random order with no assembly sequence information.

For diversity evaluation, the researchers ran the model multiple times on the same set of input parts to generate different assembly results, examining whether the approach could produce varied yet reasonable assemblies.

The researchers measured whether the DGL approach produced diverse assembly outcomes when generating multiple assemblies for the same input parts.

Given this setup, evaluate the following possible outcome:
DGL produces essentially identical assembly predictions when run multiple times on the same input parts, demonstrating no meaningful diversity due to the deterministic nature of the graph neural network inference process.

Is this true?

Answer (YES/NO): NO